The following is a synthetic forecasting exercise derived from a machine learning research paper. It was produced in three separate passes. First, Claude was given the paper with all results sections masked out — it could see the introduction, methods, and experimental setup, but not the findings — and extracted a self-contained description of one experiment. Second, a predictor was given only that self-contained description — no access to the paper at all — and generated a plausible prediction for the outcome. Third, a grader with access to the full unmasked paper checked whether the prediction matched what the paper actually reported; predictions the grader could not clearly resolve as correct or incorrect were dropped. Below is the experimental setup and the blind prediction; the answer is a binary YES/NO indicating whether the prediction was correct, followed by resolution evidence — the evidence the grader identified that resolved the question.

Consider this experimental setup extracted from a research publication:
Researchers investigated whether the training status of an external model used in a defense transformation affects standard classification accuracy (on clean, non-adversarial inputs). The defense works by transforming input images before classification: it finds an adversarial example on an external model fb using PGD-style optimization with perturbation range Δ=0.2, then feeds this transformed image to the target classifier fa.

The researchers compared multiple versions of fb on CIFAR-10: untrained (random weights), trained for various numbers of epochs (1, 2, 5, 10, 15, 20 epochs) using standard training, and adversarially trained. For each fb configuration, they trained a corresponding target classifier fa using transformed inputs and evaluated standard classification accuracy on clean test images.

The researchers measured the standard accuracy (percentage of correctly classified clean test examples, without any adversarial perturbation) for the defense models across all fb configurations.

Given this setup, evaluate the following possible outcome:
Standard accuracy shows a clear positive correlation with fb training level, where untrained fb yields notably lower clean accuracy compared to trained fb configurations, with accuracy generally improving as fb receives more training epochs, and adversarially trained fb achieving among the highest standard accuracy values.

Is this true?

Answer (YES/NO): NO